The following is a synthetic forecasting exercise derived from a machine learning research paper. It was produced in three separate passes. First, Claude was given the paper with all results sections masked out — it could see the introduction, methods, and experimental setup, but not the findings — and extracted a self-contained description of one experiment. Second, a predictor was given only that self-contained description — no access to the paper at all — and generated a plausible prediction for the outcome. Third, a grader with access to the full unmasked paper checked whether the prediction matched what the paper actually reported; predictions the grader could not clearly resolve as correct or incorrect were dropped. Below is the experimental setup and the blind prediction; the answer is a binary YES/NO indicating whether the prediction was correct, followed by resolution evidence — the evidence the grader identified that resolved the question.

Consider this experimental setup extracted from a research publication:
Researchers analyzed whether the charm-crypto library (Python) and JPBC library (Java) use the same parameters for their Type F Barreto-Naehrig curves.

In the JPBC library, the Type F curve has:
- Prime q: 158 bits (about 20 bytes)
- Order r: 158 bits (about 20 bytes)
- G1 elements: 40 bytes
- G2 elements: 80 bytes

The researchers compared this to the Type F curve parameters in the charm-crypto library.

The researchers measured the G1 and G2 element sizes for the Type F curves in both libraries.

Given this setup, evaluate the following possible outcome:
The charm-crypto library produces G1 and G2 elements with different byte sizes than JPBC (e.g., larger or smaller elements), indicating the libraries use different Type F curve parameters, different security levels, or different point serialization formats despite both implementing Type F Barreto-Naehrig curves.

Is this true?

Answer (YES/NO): YES